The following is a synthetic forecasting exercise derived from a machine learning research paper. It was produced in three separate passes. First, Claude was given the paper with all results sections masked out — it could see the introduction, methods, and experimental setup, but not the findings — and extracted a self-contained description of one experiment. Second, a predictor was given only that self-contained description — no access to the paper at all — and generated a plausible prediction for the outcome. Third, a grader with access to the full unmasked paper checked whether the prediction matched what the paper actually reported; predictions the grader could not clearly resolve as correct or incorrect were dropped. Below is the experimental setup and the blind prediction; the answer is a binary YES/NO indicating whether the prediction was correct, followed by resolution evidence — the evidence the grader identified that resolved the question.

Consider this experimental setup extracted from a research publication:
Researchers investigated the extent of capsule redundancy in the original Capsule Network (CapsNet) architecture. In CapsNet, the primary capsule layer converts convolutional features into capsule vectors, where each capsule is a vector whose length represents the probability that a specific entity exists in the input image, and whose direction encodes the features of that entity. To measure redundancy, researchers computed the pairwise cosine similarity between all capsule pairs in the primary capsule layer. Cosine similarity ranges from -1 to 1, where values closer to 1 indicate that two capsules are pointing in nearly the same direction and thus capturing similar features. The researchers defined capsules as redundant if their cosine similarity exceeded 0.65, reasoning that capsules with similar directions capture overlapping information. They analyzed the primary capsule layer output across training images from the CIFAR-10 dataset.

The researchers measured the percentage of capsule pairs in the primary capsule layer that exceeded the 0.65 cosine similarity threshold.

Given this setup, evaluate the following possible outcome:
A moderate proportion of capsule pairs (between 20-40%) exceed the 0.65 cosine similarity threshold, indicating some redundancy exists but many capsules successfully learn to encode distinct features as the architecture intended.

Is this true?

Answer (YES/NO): NO